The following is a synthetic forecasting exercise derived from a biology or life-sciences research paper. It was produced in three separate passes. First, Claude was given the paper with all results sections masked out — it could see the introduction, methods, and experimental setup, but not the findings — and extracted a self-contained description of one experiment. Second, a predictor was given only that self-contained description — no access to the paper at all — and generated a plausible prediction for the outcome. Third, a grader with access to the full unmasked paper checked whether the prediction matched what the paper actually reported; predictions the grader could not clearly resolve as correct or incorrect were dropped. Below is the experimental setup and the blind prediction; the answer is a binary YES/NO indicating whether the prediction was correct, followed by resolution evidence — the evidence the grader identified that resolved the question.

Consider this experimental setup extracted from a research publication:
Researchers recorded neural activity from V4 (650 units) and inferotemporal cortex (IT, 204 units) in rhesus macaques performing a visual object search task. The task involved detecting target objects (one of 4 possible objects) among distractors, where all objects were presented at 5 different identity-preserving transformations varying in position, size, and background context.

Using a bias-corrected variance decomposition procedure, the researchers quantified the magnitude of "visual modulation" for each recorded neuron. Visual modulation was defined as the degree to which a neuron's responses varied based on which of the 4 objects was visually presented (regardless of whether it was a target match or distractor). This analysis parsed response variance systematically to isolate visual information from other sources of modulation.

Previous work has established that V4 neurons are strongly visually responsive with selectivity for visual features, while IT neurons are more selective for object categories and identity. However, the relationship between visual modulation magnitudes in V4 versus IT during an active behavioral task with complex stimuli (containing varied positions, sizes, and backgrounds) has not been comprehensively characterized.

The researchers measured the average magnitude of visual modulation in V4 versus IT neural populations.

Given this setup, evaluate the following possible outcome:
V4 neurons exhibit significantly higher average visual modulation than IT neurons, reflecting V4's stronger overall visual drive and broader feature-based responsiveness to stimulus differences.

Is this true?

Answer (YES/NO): NO